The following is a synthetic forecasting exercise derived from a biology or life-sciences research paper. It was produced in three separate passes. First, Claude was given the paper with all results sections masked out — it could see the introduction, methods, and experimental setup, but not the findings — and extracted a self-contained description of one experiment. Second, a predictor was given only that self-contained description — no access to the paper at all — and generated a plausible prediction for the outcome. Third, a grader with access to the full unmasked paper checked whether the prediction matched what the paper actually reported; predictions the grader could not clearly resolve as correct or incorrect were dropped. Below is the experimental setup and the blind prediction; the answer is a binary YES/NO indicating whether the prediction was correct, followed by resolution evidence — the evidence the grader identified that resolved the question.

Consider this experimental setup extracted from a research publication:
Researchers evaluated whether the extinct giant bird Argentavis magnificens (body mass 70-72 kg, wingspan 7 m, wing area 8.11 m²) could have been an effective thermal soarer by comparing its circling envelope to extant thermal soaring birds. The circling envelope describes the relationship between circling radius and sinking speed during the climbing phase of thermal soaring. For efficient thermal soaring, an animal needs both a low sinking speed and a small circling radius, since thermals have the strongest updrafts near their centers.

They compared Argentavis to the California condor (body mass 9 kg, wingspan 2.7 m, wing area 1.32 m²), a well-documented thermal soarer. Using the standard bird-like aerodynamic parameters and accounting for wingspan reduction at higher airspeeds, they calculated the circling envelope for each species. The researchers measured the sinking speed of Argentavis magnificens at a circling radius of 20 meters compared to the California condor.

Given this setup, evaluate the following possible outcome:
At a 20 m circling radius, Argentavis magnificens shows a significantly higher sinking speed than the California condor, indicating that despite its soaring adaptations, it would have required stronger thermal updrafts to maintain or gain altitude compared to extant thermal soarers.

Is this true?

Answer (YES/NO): NO